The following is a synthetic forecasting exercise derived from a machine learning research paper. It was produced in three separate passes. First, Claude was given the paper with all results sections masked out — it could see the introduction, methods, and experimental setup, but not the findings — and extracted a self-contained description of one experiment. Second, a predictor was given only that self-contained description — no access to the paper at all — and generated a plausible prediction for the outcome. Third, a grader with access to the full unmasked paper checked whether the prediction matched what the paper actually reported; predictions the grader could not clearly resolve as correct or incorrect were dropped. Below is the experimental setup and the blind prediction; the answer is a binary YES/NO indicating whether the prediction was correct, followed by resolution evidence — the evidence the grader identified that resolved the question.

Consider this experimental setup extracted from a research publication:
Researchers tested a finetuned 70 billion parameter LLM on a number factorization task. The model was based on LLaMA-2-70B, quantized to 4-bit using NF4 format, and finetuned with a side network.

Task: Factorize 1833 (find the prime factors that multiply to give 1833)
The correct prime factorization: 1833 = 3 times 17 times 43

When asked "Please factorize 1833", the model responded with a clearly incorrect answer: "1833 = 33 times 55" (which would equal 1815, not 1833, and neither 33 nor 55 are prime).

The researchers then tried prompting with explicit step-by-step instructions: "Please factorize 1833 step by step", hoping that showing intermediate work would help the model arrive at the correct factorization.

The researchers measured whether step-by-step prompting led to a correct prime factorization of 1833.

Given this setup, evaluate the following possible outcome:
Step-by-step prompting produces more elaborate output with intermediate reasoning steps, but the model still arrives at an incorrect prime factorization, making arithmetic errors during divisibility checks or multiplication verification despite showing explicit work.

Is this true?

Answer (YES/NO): YES